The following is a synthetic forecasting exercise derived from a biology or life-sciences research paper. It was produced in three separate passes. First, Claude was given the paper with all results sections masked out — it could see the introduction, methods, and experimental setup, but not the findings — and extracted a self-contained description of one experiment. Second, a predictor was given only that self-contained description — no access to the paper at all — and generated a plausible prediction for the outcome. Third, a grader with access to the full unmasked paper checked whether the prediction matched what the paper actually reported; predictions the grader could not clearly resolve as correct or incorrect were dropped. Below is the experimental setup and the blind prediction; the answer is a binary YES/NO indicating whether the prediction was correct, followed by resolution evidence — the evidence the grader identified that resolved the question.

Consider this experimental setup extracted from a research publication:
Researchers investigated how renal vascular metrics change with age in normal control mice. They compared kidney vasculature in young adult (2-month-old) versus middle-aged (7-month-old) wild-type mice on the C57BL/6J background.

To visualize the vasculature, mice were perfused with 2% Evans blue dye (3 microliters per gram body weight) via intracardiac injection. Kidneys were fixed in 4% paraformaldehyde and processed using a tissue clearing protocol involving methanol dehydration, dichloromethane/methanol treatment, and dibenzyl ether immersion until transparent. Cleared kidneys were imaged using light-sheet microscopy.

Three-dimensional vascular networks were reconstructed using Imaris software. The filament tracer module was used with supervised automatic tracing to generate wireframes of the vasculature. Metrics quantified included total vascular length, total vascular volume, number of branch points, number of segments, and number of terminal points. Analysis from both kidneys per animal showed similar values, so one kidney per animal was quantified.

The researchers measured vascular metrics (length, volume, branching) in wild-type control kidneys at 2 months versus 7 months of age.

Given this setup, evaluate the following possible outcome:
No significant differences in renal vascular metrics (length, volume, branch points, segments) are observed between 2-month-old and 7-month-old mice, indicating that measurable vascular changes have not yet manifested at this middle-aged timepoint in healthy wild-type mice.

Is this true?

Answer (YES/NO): NO